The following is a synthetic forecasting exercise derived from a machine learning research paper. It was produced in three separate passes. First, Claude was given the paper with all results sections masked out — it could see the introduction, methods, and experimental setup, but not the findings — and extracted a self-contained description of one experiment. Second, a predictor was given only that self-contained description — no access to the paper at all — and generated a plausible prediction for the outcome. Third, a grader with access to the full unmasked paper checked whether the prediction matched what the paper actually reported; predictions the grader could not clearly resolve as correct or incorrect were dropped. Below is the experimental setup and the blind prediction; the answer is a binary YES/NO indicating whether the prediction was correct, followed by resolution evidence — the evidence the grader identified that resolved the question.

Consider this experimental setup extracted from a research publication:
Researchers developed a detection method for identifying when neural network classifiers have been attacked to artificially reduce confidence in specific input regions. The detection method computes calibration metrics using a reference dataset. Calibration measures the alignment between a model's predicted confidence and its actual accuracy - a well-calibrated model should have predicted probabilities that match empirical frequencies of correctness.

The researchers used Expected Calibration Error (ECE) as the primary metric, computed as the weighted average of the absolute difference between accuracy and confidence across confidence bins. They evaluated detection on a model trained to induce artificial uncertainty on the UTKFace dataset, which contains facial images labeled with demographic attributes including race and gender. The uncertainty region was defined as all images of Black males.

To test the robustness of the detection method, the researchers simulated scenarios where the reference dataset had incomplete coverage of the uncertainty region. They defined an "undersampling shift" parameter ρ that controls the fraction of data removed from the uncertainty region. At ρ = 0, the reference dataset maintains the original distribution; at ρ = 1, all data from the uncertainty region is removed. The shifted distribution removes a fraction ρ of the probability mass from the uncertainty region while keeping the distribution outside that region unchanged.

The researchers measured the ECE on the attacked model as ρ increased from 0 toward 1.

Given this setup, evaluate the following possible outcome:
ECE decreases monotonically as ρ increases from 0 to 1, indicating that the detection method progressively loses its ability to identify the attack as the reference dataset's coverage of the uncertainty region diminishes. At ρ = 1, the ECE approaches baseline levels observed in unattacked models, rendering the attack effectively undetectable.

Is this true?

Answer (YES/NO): NO